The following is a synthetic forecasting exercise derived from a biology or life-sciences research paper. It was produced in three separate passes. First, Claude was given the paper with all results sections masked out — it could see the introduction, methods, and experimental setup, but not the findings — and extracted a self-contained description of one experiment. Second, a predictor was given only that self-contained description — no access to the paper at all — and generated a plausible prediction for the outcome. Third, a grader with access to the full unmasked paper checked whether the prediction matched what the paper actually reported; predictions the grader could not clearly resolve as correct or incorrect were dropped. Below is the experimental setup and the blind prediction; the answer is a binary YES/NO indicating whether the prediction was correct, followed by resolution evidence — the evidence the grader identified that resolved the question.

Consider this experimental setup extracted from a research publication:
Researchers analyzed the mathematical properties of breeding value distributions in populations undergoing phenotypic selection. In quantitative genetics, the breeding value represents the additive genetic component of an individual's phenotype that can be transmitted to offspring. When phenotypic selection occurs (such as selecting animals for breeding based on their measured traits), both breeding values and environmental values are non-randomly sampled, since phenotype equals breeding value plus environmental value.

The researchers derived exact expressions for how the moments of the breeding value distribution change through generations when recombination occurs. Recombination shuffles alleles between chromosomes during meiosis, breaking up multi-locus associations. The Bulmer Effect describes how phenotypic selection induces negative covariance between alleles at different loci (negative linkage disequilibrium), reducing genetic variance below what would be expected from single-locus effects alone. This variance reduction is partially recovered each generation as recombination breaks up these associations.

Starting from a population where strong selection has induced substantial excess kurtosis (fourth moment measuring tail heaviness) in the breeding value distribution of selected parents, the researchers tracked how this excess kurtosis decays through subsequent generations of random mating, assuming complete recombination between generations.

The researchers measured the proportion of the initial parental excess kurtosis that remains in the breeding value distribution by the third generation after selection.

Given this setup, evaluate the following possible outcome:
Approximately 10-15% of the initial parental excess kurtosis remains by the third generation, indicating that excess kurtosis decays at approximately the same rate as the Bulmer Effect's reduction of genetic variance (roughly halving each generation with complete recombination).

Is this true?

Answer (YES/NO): NO